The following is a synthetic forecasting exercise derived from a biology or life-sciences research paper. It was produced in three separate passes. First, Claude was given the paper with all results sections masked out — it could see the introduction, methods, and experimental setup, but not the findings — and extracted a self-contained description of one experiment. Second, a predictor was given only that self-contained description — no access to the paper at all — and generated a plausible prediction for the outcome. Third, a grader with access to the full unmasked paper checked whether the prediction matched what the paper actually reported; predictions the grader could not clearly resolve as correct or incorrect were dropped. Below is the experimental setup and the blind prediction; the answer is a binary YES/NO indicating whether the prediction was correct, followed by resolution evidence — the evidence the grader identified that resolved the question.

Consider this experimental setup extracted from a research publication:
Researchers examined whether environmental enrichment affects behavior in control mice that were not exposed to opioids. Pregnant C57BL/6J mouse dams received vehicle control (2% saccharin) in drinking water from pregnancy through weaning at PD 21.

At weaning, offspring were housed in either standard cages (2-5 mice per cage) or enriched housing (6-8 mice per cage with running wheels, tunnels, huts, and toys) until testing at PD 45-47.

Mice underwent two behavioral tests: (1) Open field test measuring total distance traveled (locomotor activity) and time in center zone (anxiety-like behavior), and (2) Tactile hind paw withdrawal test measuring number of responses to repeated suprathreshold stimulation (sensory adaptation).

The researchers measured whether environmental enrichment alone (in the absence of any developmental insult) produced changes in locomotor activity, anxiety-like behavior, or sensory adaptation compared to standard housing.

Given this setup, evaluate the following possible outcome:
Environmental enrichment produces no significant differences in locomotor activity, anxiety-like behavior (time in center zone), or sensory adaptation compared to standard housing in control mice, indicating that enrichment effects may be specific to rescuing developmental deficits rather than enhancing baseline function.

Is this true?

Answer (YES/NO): YES